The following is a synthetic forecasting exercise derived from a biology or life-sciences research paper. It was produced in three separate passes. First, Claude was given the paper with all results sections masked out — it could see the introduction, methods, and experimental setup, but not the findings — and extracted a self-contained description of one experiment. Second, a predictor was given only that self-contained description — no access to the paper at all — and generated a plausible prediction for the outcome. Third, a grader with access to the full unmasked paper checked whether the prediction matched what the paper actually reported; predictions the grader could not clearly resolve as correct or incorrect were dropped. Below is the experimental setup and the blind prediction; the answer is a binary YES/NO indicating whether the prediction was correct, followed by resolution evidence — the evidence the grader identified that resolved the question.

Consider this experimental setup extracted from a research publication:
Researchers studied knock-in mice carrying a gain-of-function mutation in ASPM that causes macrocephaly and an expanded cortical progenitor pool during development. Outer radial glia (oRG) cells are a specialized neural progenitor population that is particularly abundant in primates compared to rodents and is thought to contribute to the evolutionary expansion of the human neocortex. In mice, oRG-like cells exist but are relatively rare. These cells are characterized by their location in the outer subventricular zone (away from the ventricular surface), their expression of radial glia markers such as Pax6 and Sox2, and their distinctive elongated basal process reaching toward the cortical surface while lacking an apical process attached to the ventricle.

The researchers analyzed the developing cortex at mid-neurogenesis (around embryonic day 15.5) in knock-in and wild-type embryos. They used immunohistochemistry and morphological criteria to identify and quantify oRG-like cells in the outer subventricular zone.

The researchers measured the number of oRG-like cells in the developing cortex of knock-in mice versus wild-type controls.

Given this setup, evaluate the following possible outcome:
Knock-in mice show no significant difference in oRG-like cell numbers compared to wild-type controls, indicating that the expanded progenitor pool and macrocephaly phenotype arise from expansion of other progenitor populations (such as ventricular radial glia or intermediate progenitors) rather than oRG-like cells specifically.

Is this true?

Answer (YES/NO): NO